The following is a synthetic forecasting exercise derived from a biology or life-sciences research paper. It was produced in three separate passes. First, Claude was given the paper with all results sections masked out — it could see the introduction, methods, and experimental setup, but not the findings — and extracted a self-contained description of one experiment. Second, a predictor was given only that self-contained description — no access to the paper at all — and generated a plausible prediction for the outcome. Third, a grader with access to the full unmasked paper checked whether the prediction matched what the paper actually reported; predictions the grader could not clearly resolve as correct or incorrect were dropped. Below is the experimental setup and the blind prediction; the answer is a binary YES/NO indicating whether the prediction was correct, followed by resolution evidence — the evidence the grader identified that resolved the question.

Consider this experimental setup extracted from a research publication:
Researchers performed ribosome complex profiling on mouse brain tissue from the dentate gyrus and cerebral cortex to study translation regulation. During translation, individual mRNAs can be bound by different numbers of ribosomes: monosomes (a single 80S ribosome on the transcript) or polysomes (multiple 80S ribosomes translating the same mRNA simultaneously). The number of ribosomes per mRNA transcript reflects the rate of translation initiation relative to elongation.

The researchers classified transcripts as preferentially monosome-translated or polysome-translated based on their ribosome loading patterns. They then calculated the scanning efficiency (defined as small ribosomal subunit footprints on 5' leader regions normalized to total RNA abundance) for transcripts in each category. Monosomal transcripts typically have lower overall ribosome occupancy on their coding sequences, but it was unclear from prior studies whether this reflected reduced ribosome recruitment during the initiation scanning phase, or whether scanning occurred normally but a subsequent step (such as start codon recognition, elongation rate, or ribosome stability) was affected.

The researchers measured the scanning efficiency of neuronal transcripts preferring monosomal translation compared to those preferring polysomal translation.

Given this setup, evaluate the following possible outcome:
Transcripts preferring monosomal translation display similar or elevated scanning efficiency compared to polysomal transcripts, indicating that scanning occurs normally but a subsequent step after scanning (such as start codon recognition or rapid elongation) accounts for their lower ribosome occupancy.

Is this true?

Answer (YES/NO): YES